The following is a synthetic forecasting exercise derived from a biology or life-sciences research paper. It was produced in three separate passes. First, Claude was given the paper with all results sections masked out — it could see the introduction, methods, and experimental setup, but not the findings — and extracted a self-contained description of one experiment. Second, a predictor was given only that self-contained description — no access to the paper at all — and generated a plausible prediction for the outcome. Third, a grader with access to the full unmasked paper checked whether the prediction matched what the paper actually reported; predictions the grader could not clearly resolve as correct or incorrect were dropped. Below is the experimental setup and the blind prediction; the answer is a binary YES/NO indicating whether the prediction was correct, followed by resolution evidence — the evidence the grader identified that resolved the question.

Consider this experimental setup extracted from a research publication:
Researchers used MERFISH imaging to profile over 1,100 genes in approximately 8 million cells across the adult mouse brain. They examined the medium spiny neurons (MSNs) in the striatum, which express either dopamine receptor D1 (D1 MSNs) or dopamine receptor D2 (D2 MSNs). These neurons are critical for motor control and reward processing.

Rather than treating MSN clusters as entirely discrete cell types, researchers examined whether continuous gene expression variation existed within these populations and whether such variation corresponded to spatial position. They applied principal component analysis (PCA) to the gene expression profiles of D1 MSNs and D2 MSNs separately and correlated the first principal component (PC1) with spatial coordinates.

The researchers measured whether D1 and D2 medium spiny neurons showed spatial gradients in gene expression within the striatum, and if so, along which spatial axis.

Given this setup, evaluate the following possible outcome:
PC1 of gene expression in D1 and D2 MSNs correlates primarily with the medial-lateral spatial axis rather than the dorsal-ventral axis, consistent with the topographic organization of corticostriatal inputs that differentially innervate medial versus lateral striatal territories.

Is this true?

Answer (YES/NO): NO